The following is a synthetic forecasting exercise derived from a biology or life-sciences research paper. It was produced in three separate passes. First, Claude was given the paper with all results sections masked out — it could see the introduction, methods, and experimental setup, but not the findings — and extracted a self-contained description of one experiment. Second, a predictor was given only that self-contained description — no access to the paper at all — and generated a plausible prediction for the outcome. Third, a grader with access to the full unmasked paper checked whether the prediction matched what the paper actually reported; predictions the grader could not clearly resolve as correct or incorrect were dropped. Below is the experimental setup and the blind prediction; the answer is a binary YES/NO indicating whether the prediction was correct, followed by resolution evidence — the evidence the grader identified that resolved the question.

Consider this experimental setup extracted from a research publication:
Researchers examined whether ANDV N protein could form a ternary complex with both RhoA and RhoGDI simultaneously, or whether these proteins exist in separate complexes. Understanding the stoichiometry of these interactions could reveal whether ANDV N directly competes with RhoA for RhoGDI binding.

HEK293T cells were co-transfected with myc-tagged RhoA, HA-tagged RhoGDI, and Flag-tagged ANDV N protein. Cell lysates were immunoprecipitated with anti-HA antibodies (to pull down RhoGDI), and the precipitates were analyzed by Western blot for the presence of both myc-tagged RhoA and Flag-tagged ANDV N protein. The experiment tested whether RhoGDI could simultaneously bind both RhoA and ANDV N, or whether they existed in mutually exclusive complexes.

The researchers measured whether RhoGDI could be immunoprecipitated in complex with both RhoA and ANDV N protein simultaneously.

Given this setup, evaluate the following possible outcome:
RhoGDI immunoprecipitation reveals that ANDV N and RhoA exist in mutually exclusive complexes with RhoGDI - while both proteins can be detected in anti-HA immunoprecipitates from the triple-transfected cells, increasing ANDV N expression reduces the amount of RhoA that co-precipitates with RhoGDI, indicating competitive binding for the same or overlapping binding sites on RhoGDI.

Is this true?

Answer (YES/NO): NO